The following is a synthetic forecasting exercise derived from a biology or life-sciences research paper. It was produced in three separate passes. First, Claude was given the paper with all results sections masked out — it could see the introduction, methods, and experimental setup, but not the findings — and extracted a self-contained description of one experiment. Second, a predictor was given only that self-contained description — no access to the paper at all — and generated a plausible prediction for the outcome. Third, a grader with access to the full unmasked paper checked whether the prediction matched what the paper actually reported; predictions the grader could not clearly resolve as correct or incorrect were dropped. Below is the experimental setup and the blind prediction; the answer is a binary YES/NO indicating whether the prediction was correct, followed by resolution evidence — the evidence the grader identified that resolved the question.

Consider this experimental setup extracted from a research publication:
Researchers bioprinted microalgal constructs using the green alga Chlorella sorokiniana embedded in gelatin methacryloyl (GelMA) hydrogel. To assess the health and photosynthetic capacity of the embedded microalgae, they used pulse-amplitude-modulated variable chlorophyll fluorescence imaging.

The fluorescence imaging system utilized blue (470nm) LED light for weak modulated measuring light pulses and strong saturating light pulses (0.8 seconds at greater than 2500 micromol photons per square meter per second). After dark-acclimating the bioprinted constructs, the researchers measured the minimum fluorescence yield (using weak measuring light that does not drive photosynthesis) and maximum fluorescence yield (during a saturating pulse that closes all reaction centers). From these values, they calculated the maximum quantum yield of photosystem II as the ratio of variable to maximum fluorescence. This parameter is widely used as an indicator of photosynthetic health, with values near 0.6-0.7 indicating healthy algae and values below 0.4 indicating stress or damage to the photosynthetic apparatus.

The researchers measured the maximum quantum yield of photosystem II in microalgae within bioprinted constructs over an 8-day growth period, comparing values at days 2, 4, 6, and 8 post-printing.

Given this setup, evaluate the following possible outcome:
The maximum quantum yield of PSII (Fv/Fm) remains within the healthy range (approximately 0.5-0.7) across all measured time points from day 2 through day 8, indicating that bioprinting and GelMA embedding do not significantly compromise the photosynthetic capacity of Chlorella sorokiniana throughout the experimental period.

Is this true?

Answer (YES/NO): NO